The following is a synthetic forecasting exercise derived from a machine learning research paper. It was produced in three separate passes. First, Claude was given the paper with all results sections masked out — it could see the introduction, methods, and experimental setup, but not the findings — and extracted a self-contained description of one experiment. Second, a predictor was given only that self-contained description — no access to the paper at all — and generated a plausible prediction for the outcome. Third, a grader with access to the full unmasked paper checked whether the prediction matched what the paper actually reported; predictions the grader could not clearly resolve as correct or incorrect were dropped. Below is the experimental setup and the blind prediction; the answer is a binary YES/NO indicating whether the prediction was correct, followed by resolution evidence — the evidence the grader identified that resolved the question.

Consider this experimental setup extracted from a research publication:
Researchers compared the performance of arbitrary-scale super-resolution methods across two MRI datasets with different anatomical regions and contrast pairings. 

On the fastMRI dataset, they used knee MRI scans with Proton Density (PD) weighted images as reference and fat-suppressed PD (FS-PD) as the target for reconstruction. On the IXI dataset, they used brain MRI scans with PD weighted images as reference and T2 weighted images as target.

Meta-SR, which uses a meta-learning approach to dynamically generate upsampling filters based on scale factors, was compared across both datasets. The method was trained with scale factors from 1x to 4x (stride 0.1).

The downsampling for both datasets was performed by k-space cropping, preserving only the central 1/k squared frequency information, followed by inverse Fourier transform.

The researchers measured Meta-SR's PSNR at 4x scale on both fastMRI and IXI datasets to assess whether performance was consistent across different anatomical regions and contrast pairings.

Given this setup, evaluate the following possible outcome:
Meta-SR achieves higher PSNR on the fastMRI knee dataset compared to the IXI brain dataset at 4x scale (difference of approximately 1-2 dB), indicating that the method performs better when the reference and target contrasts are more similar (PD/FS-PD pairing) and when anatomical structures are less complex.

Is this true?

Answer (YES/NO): NO